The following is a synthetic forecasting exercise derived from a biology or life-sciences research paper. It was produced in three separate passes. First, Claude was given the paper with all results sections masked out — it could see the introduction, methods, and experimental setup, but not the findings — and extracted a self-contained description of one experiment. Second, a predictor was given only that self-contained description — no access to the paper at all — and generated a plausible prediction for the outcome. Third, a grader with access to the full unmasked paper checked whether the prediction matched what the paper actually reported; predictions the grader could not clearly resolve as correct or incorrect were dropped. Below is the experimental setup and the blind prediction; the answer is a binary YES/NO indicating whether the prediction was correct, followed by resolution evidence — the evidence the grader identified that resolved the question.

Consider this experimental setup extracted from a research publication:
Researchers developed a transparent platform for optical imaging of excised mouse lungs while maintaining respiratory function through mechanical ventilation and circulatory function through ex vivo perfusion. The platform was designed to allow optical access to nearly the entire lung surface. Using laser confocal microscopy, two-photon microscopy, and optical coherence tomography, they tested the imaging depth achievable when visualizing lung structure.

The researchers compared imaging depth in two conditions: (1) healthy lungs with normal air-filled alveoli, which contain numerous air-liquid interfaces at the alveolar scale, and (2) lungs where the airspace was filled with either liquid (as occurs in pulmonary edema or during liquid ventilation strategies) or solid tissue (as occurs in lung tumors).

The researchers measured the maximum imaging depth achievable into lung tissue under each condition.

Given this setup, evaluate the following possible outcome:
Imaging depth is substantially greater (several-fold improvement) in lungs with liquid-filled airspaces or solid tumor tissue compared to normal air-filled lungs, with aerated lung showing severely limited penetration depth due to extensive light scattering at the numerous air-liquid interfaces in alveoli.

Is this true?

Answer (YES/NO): YES